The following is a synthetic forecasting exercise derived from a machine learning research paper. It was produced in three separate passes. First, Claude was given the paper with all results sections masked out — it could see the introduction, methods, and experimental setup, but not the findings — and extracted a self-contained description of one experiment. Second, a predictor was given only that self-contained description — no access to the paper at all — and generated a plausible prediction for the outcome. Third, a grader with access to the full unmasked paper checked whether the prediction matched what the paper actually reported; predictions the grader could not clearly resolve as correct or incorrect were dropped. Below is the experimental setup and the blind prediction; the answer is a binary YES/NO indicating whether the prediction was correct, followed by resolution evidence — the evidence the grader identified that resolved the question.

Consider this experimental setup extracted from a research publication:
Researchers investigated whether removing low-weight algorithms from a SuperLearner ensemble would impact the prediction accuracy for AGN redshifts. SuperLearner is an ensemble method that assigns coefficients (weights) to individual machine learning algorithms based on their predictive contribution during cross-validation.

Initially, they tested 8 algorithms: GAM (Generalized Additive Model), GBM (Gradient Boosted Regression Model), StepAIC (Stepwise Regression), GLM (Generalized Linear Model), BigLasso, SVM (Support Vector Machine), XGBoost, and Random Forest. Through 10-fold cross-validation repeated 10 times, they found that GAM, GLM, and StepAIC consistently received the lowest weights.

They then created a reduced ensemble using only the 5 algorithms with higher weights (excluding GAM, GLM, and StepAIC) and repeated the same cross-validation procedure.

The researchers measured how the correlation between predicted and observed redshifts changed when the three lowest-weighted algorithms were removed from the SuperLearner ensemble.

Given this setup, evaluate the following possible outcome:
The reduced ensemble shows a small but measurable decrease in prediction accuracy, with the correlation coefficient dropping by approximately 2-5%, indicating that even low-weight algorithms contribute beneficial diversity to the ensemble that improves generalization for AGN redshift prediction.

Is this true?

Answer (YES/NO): NO